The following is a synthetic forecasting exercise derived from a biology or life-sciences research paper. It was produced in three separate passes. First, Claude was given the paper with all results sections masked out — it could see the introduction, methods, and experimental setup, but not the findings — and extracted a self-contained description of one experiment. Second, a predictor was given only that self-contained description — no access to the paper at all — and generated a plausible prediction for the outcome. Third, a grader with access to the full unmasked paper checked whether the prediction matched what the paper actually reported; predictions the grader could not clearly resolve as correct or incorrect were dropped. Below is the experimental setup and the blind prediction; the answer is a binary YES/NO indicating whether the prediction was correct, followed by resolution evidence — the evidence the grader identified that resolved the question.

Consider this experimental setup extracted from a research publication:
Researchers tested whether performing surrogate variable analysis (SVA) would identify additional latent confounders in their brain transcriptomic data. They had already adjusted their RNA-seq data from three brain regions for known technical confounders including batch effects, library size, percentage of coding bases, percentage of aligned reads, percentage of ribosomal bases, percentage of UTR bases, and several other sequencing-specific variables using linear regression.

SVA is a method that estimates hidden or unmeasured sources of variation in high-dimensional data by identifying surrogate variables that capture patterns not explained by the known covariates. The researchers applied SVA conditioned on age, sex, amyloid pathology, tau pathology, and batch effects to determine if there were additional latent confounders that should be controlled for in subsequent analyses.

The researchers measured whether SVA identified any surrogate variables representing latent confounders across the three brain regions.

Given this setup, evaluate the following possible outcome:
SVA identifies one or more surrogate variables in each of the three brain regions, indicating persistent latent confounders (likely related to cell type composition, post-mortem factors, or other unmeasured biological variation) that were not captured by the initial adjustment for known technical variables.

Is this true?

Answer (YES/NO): NO